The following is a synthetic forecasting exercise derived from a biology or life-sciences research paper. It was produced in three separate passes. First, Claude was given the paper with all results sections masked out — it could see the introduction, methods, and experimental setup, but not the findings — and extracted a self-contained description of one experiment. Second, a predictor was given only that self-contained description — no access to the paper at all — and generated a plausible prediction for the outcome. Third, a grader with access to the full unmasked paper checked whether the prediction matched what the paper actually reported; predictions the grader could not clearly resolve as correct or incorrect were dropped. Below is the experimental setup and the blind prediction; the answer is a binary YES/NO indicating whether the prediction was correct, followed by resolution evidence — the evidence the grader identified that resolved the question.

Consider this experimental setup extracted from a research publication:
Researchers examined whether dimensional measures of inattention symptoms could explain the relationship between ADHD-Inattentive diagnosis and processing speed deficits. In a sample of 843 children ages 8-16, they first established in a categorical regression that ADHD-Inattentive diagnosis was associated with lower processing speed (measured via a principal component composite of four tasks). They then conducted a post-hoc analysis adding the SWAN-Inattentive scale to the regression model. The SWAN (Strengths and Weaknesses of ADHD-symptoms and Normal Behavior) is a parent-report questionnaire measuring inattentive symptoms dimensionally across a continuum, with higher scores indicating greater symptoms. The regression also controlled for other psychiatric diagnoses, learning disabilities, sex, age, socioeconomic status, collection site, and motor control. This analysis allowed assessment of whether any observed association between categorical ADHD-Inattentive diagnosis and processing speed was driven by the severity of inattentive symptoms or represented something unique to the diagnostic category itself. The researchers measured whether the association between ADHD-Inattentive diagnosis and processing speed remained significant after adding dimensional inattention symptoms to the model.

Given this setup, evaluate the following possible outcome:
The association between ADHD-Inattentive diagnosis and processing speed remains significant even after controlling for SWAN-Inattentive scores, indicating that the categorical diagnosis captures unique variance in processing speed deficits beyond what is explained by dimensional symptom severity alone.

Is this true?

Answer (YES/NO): YES